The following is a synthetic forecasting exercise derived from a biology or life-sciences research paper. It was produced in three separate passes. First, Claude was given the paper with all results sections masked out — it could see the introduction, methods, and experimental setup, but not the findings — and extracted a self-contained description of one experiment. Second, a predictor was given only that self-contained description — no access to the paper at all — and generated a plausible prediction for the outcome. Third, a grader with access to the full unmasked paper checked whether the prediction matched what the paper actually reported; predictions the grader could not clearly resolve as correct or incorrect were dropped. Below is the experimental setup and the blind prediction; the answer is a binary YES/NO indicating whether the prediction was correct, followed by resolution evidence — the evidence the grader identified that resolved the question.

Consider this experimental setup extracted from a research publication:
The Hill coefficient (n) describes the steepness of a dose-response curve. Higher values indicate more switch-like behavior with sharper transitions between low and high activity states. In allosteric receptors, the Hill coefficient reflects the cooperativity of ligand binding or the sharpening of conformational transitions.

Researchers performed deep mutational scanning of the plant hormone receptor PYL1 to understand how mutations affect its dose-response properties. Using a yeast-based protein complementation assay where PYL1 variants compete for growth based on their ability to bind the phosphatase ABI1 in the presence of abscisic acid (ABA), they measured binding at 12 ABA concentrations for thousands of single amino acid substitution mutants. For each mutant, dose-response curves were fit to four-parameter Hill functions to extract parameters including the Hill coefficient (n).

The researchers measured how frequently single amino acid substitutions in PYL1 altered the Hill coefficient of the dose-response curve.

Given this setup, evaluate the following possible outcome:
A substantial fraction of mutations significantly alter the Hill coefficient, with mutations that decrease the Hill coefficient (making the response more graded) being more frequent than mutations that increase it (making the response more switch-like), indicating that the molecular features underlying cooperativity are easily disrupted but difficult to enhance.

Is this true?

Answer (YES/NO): NO